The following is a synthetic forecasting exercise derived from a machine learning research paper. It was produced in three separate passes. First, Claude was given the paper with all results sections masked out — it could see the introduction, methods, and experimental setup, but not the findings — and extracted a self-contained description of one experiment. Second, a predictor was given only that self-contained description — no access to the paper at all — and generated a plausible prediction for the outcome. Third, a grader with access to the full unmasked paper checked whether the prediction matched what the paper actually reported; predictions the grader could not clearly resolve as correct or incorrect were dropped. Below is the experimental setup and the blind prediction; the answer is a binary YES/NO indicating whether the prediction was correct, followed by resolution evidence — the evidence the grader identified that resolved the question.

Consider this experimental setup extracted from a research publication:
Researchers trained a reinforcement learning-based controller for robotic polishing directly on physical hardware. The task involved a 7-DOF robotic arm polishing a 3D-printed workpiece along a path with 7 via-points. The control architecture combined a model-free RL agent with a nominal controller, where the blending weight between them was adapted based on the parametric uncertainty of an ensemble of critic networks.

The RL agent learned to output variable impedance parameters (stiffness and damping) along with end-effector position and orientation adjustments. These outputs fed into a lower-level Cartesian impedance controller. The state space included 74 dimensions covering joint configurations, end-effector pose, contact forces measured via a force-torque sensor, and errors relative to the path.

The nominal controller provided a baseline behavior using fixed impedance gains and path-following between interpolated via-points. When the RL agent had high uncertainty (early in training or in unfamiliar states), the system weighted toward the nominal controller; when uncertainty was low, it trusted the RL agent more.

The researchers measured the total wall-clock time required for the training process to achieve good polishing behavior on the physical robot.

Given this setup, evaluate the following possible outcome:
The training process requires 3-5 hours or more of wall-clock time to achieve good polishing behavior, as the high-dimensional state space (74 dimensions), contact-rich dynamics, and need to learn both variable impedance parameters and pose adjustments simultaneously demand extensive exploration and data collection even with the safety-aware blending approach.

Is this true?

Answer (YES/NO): YES